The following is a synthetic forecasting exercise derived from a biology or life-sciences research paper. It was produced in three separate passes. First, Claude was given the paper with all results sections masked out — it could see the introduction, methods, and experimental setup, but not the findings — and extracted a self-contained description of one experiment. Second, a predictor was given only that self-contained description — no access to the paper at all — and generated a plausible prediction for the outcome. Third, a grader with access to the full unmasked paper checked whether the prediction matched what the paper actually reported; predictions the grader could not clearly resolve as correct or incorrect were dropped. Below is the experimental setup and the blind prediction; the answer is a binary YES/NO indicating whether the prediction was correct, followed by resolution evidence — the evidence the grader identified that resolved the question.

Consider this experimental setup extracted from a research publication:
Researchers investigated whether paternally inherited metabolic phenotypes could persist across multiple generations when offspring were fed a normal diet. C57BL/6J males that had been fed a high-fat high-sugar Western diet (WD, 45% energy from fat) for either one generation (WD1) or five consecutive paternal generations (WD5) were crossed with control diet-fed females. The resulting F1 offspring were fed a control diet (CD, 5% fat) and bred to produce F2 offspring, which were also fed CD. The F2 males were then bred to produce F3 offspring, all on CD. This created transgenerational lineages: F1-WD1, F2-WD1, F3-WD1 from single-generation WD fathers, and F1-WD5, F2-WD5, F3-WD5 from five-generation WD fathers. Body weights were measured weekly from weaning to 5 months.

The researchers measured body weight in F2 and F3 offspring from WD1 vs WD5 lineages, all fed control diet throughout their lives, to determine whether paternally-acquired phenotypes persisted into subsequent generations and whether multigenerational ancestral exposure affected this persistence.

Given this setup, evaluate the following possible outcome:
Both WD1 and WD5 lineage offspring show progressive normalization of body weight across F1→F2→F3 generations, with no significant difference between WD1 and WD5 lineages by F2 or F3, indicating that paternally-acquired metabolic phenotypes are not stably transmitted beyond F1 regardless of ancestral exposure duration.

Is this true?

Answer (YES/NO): NO